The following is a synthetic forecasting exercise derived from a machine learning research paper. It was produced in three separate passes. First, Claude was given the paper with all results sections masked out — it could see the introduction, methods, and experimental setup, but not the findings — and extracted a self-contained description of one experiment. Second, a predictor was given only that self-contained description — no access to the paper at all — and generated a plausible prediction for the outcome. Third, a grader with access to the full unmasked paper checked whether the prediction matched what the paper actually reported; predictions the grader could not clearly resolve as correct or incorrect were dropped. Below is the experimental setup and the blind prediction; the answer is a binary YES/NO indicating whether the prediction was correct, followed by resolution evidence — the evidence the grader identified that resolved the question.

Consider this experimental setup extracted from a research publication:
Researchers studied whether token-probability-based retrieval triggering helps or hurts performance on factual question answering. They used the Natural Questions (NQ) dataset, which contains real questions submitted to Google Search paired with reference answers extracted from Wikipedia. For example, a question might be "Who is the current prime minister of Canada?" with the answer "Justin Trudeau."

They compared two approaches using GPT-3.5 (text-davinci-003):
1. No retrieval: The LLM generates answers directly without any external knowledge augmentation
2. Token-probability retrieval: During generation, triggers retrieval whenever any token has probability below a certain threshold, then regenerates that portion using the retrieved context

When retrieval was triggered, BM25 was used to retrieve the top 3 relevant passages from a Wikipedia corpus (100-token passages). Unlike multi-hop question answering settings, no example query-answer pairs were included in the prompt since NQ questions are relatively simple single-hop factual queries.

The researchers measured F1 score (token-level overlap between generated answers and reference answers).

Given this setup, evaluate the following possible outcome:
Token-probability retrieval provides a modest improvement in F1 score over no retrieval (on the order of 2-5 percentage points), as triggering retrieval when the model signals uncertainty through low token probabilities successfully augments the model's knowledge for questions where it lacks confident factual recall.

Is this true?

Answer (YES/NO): NO